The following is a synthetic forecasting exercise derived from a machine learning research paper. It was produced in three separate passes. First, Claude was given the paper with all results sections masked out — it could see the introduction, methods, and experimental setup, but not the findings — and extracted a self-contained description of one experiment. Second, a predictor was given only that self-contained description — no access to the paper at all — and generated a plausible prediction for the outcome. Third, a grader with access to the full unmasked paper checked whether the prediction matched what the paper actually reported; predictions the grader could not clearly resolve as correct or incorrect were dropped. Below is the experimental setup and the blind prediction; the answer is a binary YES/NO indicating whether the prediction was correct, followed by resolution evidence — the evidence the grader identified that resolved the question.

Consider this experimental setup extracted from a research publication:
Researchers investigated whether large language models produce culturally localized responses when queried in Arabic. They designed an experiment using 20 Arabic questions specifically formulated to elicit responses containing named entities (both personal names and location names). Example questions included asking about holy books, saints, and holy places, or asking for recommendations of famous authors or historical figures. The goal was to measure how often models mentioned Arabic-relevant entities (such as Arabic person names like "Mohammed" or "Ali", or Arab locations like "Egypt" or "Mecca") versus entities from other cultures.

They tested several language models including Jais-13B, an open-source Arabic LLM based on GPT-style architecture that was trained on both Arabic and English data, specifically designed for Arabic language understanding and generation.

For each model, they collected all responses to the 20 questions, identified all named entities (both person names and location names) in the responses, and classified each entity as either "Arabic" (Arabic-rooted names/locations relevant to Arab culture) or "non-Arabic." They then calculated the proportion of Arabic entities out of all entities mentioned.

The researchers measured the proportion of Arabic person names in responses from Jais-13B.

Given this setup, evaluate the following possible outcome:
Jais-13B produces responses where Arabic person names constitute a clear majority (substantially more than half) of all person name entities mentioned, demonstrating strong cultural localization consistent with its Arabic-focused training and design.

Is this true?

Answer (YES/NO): NO